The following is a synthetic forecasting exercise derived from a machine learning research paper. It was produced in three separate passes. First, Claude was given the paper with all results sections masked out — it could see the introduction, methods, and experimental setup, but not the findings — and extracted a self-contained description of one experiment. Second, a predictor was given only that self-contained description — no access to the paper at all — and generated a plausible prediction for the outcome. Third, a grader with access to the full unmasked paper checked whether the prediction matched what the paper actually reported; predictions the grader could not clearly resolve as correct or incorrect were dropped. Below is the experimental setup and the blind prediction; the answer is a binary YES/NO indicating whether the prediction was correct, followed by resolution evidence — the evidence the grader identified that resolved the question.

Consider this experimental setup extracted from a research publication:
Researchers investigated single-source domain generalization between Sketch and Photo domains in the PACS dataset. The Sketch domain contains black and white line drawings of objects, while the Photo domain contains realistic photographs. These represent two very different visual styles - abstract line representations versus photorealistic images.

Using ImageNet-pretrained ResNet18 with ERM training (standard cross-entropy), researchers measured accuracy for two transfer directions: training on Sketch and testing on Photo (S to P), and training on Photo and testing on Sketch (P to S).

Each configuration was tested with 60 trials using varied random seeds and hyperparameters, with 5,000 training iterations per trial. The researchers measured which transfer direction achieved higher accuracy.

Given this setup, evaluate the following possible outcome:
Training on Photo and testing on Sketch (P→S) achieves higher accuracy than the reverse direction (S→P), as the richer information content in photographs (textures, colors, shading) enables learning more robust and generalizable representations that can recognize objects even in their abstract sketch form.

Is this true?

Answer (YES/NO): NO